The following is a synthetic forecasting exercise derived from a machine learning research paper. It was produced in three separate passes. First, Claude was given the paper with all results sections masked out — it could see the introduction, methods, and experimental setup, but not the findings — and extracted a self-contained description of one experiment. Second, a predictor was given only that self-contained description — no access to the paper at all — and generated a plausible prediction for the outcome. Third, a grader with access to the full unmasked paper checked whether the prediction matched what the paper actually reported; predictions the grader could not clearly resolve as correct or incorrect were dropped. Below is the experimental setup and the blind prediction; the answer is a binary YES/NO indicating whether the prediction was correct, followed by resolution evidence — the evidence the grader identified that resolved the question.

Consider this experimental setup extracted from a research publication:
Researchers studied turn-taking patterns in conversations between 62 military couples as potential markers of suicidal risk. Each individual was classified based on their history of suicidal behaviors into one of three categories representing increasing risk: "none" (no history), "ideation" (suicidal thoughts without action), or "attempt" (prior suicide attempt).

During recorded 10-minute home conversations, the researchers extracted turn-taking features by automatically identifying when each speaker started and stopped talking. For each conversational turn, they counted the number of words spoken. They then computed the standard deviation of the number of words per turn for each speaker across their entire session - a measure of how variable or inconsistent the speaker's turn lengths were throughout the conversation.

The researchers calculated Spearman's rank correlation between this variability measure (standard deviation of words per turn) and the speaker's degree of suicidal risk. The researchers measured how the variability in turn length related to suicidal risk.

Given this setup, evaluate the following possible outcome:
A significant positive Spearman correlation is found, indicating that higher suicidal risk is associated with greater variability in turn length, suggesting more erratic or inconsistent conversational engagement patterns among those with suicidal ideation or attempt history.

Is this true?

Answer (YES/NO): YES